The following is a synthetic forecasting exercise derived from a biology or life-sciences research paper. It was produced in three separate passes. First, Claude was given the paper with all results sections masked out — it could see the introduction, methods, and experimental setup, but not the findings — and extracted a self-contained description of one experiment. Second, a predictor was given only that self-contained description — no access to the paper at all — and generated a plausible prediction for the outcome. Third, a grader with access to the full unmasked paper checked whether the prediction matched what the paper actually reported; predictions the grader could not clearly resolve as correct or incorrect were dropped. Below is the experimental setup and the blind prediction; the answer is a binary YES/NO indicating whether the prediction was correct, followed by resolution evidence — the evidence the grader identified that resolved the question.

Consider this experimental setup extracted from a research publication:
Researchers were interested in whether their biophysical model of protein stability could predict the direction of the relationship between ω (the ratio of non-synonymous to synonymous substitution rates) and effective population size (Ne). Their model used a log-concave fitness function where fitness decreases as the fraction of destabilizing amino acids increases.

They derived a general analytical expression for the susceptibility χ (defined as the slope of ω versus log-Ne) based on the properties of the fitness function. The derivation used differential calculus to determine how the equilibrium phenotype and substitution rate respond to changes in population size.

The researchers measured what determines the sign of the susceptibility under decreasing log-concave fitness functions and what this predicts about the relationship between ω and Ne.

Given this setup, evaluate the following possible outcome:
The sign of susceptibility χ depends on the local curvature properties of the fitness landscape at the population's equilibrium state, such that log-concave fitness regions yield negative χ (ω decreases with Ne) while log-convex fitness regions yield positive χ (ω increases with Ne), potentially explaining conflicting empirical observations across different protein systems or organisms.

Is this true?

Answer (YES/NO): NO